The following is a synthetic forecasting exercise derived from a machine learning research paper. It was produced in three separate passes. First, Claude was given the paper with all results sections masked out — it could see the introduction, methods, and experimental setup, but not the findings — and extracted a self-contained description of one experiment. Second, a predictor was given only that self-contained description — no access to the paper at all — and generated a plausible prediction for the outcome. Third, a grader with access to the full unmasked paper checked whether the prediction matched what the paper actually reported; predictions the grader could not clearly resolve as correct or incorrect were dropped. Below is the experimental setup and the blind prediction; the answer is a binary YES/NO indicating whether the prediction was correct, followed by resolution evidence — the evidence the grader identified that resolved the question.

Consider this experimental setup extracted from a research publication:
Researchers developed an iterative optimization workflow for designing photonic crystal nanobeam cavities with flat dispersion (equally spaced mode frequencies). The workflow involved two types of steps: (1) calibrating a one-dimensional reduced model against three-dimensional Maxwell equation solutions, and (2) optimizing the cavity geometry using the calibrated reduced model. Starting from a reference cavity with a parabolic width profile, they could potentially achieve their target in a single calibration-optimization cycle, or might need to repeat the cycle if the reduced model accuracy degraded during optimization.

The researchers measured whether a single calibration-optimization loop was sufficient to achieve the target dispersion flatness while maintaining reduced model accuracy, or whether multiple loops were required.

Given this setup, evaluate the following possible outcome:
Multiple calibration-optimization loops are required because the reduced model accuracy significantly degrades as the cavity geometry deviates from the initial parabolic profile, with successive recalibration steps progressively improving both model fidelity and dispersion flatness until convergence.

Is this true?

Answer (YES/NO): YES